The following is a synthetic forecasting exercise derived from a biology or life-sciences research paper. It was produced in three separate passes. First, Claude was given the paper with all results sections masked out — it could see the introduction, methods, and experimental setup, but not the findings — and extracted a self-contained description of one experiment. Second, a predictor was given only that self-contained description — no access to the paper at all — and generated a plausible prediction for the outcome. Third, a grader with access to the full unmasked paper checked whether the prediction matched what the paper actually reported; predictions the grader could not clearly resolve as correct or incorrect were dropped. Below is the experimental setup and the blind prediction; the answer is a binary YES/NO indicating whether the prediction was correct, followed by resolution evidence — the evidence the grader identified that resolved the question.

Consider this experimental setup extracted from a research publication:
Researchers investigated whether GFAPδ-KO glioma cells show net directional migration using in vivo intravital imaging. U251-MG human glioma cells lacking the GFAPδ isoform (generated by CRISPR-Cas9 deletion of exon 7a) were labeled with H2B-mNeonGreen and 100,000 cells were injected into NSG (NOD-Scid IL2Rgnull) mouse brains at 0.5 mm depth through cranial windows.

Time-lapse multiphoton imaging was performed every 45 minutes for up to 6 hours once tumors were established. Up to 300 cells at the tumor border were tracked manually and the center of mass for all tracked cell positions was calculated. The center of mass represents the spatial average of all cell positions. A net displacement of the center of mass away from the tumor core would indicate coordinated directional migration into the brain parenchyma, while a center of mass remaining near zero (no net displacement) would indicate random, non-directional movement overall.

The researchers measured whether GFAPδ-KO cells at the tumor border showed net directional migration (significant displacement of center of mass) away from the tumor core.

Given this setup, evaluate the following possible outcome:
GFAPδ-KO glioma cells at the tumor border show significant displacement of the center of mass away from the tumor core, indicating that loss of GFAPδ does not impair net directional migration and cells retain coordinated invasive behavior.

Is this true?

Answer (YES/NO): NO